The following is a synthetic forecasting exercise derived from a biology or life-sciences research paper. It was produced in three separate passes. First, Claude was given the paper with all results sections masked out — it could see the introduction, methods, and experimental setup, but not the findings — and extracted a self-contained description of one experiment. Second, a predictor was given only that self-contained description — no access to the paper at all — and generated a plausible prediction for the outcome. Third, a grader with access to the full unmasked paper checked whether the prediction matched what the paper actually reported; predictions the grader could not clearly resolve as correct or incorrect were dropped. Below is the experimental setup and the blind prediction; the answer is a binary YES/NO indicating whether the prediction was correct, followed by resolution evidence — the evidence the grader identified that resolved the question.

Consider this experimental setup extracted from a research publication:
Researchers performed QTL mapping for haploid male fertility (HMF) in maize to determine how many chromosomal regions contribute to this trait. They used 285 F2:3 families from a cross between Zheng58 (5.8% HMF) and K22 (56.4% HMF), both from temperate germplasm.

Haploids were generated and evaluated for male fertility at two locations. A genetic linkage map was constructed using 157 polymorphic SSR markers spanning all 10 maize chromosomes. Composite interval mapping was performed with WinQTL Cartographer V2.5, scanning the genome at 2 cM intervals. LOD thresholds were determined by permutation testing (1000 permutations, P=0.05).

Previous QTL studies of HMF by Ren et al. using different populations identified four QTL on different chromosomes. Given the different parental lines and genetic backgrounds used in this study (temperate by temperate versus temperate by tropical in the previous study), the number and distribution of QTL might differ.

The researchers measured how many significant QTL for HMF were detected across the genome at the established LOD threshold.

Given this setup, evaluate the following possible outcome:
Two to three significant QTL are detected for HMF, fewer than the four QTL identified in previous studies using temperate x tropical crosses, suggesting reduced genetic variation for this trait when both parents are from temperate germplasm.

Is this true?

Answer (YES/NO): NO